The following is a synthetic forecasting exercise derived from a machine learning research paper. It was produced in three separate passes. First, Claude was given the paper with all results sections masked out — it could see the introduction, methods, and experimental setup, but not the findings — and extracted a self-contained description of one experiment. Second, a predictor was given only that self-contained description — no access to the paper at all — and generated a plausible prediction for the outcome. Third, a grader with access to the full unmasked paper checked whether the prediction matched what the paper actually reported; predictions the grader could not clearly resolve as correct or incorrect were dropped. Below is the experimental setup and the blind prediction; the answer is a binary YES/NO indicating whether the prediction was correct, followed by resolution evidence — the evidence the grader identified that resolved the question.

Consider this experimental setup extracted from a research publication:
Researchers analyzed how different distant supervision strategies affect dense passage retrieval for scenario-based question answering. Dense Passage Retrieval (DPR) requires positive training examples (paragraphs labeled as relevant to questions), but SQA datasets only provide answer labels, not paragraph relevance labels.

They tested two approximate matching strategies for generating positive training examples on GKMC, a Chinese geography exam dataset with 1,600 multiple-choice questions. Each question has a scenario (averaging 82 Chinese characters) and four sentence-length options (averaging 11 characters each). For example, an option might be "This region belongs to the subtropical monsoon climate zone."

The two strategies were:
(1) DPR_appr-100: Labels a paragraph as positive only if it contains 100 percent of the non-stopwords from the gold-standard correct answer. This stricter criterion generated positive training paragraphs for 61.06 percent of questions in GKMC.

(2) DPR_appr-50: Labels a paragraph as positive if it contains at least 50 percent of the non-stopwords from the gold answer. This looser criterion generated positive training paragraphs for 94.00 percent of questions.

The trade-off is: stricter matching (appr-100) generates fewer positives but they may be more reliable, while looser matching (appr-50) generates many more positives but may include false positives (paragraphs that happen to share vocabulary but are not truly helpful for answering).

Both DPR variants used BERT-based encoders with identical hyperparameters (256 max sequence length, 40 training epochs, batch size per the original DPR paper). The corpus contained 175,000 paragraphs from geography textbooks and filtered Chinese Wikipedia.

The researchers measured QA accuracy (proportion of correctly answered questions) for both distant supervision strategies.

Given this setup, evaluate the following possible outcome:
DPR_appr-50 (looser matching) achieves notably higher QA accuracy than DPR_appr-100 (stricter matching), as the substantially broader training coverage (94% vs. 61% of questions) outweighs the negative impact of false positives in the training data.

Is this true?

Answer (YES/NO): YES